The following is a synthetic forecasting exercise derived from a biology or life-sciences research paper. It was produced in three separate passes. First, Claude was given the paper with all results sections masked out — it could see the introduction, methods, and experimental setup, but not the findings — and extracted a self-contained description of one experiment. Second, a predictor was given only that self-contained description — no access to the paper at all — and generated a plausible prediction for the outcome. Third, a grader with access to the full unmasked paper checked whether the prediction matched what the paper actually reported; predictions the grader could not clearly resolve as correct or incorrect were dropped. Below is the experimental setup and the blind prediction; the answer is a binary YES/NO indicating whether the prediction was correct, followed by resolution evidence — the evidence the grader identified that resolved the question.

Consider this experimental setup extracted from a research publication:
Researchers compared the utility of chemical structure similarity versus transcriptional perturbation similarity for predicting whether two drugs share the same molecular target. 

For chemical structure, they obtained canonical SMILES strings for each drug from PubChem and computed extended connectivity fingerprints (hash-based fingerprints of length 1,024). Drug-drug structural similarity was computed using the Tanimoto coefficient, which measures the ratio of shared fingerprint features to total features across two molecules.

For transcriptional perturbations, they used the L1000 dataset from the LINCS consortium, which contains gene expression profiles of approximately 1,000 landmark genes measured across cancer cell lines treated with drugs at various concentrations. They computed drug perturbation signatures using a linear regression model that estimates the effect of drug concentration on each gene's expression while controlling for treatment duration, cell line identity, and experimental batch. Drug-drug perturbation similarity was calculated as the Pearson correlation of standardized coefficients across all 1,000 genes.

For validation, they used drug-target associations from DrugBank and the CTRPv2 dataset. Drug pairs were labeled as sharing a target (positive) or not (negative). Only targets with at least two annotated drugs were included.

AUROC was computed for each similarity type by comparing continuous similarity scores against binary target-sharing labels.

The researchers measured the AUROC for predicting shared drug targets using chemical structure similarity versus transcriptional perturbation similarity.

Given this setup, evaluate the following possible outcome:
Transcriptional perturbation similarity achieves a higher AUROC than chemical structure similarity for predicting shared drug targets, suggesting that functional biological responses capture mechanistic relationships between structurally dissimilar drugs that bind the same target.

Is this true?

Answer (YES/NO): NO